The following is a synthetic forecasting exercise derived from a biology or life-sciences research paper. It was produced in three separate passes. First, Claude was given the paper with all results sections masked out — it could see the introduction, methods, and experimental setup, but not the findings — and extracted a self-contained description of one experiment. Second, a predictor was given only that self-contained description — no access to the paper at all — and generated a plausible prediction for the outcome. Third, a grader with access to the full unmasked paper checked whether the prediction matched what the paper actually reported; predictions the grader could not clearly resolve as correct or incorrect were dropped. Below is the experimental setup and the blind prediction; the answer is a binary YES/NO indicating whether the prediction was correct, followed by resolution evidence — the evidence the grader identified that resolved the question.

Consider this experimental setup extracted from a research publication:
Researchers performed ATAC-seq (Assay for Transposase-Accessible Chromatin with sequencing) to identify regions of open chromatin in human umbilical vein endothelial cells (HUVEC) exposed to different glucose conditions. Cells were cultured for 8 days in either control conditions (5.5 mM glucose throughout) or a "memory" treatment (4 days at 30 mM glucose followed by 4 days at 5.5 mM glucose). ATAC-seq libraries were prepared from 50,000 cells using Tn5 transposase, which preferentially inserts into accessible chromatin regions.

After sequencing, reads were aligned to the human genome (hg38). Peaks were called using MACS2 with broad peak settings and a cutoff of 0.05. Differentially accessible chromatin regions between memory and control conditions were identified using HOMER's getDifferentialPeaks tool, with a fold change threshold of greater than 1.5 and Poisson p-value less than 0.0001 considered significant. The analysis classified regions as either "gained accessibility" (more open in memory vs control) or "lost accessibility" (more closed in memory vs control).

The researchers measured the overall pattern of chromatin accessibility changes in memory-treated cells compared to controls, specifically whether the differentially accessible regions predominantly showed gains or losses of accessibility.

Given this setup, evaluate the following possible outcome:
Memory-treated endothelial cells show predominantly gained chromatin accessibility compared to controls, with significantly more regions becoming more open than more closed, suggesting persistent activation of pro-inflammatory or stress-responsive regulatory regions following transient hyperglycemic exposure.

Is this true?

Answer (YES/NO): YES